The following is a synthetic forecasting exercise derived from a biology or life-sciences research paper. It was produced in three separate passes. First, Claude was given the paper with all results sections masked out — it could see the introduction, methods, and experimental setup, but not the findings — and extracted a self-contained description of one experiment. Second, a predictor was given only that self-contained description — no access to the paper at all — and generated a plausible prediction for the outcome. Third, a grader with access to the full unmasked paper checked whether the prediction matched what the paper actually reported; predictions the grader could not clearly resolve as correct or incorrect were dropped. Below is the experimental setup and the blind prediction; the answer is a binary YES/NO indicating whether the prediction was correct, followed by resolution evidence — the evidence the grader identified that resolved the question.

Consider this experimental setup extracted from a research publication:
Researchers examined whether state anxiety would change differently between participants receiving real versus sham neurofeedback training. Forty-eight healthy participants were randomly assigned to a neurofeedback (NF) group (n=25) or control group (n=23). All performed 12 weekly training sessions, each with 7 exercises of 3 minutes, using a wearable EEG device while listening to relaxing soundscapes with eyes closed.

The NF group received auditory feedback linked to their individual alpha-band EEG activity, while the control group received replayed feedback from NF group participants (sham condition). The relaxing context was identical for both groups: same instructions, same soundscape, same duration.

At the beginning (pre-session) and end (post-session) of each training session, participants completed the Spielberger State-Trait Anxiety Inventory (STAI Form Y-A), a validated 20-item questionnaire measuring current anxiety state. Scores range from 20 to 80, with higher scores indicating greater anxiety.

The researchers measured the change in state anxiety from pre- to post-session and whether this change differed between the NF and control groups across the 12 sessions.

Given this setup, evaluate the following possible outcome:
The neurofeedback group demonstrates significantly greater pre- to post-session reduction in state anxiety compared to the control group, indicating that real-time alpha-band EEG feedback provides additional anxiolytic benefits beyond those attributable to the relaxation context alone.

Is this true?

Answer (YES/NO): NO